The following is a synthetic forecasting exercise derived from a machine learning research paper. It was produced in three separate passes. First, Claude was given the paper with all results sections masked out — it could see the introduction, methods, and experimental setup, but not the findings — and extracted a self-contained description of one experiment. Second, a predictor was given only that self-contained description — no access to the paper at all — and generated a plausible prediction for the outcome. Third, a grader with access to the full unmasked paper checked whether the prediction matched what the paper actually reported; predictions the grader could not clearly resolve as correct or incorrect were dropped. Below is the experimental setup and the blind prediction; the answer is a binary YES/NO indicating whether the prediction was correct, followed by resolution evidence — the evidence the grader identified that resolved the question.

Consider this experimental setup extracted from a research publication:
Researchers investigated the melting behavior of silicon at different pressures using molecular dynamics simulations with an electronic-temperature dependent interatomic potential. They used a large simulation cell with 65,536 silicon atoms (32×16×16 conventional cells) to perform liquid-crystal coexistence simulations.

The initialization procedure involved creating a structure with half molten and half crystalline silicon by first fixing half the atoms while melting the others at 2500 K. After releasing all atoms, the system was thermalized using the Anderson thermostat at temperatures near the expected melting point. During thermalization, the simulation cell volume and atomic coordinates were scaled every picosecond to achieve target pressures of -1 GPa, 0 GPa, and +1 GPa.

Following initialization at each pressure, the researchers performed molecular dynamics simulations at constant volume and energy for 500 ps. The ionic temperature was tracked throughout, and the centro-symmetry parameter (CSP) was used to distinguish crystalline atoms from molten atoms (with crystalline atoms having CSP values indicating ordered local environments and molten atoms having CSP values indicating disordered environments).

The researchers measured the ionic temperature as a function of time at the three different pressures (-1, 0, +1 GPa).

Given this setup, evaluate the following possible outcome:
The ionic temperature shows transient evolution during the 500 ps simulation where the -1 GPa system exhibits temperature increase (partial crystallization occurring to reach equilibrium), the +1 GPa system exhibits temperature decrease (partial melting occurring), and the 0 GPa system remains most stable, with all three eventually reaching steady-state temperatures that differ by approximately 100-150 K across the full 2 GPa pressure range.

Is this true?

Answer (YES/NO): NO